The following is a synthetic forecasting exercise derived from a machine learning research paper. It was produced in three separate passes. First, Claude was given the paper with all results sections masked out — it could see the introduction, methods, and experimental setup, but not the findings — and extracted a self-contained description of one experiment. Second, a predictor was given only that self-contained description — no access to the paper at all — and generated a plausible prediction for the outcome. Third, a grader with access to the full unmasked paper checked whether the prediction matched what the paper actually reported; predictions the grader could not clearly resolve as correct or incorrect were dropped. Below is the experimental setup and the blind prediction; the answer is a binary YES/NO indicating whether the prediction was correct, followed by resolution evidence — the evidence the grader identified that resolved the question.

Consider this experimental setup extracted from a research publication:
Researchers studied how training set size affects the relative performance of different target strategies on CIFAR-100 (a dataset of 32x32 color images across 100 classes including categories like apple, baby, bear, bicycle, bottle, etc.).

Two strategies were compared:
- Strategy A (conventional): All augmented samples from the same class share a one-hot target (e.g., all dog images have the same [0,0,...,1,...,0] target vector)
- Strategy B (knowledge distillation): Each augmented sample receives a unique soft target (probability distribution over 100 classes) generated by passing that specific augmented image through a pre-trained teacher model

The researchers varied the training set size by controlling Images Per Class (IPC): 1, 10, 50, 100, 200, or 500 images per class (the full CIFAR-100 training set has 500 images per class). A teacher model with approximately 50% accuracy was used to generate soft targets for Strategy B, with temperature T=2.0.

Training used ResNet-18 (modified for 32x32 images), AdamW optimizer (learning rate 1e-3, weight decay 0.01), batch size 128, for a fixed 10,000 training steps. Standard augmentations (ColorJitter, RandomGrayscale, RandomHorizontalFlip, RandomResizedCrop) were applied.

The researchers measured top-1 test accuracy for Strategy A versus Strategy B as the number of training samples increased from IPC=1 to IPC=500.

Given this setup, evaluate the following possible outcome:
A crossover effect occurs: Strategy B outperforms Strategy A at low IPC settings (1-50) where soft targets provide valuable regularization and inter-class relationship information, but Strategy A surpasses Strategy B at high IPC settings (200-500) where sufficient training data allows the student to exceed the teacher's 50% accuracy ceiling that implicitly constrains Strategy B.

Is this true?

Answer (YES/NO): NO